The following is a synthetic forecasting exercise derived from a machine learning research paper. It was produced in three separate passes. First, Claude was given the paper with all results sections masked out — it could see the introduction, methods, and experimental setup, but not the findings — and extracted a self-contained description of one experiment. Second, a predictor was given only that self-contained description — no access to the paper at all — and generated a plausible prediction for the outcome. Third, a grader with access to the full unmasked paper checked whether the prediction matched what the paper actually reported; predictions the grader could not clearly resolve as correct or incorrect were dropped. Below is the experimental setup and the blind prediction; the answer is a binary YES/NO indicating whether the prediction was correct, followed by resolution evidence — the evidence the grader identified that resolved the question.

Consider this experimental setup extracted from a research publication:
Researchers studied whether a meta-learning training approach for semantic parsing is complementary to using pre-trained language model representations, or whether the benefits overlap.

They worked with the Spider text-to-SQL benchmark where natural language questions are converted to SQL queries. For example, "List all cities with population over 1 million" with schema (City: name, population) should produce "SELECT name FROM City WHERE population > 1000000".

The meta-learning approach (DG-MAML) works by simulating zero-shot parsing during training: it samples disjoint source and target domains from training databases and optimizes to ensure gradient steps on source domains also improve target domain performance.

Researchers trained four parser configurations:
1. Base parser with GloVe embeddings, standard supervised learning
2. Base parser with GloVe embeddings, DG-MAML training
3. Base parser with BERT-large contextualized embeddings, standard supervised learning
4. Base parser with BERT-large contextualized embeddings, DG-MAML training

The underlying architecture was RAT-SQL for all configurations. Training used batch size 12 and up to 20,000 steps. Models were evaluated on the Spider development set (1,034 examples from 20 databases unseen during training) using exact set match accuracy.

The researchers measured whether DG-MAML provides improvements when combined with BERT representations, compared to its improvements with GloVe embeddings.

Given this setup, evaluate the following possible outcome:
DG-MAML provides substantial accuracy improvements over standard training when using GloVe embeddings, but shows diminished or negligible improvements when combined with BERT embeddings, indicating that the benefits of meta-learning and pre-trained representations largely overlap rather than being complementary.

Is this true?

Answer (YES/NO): NO